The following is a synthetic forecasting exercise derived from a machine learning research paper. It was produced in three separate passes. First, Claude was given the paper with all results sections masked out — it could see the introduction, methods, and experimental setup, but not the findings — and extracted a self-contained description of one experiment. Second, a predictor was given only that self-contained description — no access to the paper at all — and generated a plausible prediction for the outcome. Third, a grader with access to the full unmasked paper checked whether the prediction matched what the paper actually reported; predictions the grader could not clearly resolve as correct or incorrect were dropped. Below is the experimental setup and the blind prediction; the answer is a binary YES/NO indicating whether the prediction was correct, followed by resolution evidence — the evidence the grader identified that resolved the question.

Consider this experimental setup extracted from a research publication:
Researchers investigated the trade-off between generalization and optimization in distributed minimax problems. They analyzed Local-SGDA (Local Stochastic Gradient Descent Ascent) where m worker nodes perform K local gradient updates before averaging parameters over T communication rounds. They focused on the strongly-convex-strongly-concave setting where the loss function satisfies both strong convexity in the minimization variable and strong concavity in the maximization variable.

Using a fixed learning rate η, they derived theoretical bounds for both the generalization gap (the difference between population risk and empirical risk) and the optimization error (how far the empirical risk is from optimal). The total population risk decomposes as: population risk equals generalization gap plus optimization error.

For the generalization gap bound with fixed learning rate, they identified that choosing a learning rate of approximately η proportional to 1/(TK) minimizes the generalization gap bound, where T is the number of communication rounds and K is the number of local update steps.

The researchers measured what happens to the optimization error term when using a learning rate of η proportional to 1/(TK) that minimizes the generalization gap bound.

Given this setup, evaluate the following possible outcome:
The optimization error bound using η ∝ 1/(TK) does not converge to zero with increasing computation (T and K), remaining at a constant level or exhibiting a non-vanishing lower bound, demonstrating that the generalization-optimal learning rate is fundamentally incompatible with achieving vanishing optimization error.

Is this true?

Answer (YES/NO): YES